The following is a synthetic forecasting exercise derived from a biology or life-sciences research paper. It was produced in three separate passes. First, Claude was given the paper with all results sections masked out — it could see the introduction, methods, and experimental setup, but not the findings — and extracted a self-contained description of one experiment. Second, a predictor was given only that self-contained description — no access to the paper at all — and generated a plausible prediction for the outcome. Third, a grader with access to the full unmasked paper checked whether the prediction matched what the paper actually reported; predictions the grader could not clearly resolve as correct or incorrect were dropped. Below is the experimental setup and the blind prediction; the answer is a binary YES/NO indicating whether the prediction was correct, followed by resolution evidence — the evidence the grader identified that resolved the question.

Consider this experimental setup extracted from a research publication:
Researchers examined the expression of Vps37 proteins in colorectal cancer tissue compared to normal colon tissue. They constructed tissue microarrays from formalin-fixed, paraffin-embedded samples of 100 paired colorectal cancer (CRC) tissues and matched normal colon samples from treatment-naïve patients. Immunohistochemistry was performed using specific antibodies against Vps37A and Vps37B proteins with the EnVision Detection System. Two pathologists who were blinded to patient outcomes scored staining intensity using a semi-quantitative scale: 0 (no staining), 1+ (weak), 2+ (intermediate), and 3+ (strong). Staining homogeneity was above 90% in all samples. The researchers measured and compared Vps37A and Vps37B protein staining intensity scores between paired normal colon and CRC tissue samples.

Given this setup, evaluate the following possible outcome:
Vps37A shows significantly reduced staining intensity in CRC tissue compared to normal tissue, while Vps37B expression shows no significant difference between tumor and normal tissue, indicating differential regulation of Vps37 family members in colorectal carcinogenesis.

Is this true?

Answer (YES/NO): NO